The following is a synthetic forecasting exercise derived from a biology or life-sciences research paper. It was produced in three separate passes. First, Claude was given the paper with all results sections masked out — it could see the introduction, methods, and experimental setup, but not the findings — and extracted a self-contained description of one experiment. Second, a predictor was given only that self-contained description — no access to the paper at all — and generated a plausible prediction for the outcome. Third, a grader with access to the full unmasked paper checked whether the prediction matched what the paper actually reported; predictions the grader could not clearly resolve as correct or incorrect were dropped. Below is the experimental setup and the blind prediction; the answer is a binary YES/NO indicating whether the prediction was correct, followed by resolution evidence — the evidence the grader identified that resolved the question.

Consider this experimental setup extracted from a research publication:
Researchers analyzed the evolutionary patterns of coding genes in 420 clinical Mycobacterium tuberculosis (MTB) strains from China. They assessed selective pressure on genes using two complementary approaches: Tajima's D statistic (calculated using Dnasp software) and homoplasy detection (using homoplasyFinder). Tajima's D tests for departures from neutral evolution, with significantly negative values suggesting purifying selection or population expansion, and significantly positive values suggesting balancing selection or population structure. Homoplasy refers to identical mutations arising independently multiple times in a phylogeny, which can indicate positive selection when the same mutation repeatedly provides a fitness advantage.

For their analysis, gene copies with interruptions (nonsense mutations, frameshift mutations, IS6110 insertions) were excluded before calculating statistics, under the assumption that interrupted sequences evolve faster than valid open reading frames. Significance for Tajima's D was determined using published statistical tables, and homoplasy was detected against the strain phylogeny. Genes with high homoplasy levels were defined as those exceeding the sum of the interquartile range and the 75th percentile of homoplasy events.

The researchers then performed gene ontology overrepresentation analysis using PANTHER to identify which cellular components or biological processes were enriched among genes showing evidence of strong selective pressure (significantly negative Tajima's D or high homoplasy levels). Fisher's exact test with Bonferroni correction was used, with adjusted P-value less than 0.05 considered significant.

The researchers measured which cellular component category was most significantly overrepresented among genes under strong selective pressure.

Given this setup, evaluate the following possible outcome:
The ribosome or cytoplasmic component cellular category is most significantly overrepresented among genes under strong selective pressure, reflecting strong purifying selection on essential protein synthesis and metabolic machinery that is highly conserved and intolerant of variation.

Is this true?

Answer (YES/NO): NO